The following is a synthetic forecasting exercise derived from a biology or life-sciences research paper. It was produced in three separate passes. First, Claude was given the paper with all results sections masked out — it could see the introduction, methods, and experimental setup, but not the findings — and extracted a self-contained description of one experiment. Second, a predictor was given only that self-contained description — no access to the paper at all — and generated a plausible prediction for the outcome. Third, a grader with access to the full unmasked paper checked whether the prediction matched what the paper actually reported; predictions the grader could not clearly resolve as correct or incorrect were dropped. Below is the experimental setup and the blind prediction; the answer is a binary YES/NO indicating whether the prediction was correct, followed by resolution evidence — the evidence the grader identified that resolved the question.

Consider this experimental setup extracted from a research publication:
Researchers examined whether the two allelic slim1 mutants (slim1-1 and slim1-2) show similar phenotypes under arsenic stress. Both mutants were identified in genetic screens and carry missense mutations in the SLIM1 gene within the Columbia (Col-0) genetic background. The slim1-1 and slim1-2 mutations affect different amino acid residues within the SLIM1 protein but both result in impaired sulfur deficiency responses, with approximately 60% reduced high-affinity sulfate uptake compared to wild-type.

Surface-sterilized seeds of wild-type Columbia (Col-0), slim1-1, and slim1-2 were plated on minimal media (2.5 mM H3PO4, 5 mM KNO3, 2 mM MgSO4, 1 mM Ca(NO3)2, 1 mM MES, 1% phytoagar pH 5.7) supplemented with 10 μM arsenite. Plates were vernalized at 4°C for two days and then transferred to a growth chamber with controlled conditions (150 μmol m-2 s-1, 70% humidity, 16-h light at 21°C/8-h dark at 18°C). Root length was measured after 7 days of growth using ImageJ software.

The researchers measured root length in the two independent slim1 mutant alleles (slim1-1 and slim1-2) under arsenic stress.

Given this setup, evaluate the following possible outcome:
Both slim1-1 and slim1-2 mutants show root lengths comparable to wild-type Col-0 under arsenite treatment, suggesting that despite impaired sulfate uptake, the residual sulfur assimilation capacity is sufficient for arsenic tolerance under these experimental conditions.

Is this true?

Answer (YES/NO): NO